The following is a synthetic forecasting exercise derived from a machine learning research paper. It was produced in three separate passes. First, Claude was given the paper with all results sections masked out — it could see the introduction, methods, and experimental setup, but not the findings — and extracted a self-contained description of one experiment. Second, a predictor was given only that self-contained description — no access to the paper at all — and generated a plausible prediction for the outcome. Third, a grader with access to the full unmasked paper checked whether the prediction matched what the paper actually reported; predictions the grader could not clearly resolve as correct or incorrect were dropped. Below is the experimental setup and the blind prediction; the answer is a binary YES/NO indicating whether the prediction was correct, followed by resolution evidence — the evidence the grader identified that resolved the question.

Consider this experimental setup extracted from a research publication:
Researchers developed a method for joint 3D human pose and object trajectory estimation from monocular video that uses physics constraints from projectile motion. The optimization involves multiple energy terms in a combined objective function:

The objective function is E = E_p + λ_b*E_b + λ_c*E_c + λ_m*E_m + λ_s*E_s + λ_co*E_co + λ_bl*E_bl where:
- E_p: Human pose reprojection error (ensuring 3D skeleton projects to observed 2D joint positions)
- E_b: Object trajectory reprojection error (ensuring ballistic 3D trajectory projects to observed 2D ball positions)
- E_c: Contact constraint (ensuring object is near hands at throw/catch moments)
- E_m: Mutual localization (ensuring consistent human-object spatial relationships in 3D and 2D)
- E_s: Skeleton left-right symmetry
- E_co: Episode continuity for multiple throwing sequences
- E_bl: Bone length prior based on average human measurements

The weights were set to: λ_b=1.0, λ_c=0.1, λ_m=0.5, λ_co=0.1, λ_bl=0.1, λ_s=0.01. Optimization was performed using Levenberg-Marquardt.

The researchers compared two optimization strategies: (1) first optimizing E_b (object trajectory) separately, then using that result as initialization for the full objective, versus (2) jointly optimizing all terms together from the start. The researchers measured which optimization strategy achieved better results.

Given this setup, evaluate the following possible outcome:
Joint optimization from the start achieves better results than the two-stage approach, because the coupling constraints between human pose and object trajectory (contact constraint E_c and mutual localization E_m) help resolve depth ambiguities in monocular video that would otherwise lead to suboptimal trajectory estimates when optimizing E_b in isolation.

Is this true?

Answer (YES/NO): YES